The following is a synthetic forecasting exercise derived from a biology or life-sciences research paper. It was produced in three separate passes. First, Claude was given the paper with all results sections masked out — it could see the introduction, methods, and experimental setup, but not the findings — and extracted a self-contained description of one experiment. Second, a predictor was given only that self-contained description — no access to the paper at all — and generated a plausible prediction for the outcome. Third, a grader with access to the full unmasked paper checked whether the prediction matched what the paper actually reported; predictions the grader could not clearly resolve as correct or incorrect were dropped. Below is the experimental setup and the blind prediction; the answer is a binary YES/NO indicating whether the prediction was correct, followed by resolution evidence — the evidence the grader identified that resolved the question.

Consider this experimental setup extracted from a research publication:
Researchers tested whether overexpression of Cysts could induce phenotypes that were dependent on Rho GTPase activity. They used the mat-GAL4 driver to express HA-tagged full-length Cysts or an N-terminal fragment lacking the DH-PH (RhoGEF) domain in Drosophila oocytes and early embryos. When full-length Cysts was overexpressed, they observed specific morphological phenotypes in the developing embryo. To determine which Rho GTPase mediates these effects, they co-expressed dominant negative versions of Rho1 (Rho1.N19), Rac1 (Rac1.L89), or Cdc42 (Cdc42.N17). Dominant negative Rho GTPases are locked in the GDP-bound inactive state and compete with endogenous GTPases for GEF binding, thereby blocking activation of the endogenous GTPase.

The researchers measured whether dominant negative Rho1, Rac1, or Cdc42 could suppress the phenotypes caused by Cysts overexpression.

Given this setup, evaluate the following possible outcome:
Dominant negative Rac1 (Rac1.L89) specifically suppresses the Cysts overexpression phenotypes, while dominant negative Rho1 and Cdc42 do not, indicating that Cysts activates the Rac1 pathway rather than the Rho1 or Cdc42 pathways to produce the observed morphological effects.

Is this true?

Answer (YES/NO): NO